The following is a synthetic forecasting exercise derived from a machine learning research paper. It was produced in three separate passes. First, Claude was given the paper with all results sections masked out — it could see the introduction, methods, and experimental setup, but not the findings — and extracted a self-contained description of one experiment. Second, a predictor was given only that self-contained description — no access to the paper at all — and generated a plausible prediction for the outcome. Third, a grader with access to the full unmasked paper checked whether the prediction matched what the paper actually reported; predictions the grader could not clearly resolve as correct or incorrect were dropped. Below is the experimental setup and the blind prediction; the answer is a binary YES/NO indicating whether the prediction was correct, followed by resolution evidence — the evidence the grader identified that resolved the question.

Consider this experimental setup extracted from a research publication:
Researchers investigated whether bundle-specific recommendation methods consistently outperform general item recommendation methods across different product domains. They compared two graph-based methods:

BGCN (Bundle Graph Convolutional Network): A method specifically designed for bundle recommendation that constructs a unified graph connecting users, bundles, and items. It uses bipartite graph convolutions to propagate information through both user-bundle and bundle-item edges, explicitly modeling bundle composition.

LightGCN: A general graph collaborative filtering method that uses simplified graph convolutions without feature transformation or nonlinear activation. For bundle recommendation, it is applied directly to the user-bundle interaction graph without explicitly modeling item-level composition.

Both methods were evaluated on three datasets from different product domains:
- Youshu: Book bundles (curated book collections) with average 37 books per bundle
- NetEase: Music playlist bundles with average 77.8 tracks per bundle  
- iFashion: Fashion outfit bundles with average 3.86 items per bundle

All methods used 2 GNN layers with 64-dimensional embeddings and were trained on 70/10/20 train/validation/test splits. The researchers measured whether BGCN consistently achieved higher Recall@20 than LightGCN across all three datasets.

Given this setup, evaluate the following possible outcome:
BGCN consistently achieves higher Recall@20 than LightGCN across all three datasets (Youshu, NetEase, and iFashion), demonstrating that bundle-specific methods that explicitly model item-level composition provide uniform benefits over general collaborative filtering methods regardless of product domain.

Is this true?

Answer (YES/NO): NO